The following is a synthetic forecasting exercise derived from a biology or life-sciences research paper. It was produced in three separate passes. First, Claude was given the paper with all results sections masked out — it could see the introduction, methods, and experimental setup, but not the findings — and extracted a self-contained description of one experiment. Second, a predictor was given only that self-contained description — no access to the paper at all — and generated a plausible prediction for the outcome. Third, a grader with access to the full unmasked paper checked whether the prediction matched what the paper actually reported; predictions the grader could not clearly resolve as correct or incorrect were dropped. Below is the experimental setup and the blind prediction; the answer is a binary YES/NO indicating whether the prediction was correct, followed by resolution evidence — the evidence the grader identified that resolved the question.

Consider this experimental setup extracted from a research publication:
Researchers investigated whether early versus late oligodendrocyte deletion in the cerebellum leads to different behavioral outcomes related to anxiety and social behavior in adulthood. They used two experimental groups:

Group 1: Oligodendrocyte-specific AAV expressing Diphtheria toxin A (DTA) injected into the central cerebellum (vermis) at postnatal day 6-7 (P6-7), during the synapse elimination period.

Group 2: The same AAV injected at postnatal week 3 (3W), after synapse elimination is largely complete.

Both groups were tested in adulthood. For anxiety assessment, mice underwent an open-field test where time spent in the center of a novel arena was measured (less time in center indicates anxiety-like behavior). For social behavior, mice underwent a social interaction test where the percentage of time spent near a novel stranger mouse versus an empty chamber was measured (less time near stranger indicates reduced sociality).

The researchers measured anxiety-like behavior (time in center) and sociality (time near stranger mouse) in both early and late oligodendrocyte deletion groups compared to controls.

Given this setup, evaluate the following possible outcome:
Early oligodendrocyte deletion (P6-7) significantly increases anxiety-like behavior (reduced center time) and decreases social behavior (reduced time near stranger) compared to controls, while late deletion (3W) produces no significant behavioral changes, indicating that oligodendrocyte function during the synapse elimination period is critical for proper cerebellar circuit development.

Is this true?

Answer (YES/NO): NO